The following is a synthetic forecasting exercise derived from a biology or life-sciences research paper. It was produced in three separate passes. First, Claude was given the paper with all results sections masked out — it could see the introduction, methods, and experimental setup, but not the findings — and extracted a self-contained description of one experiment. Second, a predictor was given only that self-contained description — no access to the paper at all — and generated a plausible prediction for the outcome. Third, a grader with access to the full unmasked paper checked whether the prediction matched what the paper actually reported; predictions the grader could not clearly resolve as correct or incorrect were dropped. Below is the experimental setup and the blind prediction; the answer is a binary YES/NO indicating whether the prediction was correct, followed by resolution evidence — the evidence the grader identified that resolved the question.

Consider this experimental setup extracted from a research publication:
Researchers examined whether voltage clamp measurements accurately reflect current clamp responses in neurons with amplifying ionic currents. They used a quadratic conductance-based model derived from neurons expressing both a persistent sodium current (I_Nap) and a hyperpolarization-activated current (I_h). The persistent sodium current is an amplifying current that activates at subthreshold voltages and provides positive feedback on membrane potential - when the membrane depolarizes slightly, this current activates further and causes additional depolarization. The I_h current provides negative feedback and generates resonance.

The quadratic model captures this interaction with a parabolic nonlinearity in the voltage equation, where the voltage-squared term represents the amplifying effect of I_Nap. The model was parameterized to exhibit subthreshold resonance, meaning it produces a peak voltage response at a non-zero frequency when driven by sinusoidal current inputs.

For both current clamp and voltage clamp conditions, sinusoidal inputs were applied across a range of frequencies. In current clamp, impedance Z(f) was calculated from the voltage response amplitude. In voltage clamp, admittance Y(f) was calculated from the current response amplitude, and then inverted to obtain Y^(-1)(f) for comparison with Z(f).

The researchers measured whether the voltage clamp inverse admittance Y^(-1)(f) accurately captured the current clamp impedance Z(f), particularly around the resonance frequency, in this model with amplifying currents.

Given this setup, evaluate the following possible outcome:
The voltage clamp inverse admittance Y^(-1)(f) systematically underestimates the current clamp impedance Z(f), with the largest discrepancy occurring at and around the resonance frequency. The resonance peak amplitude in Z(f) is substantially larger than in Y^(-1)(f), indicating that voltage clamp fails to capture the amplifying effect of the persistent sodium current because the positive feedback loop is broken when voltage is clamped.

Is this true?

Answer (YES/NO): YES